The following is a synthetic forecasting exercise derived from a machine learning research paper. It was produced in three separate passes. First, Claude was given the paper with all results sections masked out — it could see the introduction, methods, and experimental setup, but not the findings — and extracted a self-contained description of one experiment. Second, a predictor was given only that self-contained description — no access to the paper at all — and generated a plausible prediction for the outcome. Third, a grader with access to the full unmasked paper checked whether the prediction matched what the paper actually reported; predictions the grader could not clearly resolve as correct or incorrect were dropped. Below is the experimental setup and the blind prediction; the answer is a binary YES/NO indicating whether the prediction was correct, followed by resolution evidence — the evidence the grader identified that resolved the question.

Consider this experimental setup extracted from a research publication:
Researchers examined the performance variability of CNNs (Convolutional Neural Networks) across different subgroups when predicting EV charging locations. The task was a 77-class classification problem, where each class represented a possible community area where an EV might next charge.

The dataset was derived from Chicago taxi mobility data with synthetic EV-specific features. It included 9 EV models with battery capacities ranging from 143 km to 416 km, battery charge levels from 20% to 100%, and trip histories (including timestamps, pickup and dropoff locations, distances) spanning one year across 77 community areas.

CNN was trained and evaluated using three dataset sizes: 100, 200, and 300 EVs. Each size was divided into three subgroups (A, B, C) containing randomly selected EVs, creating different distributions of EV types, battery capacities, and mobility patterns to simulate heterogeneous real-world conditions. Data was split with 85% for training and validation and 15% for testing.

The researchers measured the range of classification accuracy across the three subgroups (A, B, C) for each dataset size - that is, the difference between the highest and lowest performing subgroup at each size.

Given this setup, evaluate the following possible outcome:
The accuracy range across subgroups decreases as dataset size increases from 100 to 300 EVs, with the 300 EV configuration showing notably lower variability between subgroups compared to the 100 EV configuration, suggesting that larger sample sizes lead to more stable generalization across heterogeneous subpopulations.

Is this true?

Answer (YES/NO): NO